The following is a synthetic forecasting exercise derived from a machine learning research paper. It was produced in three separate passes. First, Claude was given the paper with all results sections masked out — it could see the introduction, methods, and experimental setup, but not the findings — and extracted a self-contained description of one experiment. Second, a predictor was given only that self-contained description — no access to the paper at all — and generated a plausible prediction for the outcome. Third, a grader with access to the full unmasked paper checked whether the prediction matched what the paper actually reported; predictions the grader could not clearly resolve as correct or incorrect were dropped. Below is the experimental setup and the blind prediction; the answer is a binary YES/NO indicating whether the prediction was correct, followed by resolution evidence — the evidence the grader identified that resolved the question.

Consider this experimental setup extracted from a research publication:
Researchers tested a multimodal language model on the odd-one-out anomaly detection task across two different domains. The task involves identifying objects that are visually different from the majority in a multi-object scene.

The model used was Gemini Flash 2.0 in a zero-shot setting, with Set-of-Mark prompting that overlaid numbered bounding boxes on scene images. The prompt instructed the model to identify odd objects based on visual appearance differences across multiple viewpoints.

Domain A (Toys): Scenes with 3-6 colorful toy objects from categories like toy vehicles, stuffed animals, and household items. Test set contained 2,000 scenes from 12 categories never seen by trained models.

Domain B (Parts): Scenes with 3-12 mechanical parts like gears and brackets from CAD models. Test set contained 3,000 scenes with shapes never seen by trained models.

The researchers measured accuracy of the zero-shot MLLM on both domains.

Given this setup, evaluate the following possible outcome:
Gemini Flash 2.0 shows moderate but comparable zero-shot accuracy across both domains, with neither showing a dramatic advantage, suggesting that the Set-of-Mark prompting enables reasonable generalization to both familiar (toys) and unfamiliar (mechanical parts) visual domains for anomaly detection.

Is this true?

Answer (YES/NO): NO